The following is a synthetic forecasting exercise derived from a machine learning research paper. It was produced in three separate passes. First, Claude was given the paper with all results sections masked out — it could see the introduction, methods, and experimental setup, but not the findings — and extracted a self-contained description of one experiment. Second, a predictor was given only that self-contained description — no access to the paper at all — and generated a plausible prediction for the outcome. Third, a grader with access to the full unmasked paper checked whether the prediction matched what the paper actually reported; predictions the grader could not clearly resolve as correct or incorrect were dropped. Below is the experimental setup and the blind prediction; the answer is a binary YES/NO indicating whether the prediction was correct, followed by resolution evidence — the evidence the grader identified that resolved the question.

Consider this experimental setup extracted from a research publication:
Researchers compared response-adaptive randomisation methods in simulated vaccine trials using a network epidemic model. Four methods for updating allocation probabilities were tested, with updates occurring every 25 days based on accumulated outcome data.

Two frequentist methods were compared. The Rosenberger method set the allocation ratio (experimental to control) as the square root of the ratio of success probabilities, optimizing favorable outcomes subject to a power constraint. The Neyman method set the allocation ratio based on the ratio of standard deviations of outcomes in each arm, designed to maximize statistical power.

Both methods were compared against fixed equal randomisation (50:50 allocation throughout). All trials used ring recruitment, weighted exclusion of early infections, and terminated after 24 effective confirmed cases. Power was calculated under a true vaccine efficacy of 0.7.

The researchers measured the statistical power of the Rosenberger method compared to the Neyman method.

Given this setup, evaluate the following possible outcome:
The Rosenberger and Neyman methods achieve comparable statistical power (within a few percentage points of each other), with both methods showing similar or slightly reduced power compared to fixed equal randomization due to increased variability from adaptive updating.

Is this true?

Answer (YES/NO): NO